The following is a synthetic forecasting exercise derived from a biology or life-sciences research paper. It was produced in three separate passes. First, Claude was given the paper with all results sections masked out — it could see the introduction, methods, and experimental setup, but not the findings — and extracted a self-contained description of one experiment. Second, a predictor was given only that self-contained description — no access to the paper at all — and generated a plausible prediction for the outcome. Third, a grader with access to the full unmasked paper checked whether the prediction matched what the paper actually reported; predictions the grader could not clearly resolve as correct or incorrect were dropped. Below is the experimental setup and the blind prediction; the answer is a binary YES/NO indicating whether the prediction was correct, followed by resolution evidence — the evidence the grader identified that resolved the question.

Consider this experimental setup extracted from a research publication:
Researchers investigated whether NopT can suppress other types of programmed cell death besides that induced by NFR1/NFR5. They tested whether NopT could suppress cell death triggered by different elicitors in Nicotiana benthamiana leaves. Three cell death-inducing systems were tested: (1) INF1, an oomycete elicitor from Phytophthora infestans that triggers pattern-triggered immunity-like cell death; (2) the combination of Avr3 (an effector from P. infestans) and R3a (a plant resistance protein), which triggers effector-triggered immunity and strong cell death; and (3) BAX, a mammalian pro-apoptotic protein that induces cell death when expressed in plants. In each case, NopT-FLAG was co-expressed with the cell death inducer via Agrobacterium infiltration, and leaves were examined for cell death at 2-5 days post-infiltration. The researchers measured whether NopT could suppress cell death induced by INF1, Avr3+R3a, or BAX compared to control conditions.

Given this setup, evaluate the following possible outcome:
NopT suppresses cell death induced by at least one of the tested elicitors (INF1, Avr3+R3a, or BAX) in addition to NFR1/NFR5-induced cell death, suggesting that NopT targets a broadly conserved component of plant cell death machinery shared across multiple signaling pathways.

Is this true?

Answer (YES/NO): NO